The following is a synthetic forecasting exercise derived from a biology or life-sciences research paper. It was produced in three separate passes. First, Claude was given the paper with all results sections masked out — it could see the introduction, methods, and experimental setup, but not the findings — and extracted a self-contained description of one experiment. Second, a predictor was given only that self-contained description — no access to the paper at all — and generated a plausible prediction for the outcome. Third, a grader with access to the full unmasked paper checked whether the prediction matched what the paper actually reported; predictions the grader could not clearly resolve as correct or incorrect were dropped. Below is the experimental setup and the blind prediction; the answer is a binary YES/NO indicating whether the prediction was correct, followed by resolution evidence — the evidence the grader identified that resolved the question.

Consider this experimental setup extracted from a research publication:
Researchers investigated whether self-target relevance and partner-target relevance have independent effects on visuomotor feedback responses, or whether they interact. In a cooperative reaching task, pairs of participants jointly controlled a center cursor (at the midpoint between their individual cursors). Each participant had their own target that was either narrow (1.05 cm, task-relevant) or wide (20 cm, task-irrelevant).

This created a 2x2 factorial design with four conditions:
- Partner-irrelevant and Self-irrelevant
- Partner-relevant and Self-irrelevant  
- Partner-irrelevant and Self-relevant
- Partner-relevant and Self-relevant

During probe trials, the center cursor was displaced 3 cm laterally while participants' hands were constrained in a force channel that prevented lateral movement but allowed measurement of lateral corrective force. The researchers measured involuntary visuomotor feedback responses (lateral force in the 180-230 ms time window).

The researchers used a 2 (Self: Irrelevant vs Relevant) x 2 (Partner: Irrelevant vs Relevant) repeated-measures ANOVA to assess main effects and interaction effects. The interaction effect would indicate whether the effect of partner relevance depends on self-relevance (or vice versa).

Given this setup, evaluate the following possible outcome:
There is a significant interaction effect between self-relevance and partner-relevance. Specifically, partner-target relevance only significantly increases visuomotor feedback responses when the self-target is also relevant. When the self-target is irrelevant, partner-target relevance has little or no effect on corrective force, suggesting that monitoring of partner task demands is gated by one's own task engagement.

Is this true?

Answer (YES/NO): NO